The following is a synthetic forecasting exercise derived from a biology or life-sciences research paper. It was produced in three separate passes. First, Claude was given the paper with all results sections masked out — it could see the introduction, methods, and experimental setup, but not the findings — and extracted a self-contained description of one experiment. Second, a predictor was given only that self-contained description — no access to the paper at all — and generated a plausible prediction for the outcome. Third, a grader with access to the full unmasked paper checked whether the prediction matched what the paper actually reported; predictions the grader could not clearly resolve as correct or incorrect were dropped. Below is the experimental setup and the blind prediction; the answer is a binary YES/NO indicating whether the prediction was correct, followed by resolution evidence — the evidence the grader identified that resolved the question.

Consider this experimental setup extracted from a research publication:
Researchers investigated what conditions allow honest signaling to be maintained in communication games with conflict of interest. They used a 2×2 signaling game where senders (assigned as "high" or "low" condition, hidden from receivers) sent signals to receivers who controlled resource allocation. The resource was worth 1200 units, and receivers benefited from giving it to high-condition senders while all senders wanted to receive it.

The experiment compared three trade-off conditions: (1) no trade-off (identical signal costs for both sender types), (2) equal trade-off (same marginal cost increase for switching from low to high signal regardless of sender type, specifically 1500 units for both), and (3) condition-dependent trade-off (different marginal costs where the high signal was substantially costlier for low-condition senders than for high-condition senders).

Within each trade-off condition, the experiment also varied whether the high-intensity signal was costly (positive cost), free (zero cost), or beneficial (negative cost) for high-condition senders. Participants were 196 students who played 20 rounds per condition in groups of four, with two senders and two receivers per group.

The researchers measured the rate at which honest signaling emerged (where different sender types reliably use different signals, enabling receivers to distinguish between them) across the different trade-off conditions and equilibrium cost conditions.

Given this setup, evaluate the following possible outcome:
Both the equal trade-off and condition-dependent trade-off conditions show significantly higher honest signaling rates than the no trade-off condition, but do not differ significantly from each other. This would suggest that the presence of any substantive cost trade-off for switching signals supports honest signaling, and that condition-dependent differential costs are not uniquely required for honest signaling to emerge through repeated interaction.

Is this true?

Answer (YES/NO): NO